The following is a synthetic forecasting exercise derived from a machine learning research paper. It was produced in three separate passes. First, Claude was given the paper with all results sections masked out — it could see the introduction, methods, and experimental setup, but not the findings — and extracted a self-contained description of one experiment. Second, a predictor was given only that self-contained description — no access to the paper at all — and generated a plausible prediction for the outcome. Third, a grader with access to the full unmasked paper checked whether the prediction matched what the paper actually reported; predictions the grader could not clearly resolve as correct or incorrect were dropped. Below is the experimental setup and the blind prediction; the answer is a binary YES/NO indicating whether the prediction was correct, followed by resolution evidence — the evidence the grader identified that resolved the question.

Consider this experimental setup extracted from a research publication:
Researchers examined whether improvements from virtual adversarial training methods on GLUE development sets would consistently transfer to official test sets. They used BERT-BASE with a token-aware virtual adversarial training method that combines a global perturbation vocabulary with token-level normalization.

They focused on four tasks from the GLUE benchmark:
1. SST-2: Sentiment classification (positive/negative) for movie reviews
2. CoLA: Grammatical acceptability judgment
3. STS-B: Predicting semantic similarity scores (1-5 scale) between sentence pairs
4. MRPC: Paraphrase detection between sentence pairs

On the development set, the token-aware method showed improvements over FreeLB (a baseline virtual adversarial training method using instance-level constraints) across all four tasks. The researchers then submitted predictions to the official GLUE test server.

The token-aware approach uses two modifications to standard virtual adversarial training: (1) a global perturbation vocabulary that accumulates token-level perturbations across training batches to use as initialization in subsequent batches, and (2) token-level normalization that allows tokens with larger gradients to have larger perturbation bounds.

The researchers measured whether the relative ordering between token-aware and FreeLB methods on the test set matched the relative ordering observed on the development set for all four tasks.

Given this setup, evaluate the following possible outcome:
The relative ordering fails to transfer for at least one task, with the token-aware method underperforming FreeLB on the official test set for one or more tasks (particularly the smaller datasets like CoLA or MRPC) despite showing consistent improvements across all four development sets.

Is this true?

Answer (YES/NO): YES